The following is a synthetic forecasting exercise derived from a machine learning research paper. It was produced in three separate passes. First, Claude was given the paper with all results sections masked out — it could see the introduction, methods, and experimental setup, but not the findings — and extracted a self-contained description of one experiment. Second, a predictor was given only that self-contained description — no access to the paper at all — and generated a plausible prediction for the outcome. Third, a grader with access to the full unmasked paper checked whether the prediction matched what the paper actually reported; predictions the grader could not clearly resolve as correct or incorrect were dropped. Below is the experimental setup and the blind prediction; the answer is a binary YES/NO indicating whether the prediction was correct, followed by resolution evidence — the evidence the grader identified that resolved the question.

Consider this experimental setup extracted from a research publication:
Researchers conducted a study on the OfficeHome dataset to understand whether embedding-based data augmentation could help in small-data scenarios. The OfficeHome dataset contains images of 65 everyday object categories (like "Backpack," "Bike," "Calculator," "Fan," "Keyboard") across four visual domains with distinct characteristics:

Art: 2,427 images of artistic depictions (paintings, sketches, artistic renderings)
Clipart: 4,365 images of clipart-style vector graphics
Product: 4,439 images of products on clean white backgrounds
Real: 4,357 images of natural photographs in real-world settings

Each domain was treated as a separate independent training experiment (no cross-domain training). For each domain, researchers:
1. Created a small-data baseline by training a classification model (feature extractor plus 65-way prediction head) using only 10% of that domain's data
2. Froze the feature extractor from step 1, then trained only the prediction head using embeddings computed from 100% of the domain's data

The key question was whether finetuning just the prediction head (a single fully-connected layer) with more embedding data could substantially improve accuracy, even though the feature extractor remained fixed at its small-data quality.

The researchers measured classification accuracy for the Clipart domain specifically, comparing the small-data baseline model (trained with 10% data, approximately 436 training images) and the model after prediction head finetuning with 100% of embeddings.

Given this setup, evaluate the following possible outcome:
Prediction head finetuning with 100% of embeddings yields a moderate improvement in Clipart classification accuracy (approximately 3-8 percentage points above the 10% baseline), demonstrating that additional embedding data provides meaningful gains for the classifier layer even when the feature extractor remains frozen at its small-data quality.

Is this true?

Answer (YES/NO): NO